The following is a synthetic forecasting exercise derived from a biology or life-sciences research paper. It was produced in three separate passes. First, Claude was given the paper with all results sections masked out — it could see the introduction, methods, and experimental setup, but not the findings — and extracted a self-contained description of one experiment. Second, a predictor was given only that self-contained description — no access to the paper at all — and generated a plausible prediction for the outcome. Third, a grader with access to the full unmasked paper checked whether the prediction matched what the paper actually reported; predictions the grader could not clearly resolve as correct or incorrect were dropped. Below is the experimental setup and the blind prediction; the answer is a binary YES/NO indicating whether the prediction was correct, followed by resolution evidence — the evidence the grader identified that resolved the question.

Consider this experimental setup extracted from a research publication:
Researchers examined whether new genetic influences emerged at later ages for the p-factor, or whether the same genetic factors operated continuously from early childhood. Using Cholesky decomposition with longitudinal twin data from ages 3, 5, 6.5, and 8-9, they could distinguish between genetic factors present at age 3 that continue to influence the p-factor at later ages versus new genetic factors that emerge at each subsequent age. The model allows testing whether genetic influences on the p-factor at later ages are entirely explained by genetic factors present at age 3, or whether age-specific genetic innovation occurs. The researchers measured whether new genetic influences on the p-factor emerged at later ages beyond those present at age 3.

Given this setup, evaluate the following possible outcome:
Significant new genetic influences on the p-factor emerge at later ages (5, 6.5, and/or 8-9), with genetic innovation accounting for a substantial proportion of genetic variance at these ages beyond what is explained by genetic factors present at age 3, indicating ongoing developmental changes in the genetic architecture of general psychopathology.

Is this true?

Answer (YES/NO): NO